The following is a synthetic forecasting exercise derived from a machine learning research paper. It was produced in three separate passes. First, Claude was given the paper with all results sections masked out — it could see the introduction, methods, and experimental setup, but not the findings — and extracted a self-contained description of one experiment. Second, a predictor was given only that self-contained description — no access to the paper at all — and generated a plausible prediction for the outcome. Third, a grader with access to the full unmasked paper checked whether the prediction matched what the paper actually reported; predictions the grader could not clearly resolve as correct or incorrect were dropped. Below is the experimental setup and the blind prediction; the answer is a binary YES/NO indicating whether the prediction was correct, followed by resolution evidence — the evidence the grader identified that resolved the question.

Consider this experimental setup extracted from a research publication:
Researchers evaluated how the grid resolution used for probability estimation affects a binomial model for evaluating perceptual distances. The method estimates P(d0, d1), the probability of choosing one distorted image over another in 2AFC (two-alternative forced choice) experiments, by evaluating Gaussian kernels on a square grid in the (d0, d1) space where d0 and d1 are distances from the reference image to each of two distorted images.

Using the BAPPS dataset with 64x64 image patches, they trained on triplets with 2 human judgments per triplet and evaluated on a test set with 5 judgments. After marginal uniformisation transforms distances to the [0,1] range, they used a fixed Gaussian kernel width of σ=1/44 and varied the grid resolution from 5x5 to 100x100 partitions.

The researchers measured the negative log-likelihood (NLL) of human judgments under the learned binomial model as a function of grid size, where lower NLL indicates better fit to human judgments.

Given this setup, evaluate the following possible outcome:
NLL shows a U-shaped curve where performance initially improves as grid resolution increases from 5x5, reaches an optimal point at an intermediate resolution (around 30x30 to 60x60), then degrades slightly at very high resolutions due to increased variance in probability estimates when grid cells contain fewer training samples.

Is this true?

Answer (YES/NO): NO